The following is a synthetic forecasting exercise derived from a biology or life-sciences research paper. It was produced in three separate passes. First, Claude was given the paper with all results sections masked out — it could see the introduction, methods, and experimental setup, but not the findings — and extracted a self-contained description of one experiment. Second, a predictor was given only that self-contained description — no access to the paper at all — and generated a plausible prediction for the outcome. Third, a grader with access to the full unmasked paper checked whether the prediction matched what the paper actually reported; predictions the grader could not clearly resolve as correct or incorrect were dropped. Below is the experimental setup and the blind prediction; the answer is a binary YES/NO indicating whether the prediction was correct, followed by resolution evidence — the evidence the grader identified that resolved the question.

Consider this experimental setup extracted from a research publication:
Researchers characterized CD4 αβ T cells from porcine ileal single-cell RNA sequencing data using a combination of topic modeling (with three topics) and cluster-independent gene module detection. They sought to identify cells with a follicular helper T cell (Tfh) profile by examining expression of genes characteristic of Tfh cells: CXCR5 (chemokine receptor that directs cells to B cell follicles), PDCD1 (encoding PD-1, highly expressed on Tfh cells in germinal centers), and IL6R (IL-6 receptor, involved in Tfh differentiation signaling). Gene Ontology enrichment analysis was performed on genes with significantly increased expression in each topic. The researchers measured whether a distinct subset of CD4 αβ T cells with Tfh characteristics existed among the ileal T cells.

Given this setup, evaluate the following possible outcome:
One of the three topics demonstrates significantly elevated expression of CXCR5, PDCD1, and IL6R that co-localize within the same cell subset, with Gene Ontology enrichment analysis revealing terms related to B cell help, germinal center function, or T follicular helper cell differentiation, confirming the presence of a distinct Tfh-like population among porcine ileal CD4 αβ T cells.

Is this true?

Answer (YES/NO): YES